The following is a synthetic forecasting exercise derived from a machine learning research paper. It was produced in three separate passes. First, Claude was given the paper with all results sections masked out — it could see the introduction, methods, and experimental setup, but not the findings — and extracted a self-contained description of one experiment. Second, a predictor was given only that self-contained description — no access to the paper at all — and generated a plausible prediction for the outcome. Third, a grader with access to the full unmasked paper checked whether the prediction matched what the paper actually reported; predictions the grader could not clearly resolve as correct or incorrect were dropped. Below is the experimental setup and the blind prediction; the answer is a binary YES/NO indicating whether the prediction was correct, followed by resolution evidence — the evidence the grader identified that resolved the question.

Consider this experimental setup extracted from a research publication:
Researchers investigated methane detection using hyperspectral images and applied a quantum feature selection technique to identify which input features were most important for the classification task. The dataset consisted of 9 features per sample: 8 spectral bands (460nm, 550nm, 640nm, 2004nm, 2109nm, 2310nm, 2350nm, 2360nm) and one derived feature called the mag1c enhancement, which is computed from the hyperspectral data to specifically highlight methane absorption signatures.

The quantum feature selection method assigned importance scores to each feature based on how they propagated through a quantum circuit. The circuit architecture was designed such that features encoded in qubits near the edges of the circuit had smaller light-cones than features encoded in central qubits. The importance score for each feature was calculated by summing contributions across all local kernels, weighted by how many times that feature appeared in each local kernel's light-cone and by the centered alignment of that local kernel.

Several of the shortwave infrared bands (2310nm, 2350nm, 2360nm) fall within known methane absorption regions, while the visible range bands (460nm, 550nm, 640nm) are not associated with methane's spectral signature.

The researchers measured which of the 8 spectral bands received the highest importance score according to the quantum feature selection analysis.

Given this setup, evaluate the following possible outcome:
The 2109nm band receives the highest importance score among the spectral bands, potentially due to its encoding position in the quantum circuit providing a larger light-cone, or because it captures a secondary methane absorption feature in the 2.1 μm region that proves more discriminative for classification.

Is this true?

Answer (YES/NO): NO